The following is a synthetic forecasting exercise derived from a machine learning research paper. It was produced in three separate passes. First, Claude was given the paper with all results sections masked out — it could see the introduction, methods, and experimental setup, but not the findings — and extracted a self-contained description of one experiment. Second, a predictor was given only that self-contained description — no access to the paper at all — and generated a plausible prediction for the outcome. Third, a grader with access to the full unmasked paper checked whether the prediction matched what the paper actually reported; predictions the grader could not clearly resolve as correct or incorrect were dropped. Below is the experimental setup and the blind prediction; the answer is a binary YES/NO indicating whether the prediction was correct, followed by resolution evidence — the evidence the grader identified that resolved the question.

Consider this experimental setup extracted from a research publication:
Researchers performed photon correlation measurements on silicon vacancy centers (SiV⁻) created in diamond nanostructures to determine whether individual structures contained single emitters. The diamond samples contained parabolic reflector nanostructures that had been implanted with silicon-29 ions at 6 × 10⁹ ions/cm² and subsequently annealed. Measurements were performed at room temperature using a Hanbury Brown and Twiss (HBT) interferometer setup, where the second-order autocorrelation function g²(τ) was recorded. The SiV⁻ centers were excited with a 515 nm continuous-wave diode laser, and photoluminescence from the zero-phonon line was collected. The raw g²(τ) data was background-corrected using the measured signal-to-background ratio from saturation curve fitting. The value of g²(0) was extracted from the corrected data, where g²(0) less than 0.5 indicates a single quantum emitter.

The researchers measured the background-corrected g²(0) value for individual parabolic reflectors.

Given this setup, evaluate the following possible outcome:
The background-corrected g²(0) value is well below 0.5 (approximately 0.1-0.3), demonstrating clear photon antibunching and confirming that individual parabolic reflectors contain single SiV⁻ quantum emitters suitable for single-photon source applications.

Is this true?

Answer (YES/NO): NO